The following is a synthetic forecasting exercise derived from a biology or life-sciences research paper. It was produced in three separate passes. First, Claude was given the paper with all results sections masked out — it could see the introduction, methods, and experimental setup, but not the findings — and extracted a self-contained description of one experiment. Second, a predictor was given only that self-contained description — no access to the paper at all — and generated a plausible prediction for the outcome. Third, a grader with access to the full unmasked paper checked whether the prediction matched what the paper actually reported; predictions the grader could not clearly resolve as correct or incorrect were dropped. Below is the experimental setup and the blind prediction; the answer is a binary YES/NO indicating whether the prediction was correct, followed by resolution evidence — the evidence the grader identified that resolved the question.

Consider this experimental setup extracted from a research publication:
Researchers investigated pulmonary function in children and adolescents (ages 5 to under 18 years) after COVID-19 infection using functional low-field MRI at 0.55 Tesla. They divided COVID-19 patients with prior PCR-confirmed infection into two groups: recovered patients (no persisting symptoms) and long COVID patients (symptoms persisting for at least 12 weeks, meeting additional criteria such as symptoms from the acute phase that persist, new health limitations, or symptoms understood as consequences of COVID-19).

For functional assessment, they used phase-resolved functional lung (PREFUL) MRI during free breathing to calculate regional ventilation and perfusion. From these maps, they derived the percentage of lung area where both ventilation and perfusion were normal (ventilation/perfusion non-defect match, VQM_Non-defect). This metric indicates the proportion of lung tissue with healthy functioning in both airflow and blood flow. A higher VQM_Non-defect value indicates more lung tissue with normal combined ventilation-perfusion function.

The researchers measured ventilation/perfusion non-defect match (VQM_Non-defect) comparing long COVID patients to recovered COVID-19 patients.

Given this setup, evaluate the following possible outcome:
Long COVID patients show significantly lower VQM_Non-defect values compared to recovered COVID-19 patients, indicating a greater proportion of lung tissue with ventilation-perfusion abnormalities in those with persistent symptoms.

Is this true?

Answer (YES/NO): NO